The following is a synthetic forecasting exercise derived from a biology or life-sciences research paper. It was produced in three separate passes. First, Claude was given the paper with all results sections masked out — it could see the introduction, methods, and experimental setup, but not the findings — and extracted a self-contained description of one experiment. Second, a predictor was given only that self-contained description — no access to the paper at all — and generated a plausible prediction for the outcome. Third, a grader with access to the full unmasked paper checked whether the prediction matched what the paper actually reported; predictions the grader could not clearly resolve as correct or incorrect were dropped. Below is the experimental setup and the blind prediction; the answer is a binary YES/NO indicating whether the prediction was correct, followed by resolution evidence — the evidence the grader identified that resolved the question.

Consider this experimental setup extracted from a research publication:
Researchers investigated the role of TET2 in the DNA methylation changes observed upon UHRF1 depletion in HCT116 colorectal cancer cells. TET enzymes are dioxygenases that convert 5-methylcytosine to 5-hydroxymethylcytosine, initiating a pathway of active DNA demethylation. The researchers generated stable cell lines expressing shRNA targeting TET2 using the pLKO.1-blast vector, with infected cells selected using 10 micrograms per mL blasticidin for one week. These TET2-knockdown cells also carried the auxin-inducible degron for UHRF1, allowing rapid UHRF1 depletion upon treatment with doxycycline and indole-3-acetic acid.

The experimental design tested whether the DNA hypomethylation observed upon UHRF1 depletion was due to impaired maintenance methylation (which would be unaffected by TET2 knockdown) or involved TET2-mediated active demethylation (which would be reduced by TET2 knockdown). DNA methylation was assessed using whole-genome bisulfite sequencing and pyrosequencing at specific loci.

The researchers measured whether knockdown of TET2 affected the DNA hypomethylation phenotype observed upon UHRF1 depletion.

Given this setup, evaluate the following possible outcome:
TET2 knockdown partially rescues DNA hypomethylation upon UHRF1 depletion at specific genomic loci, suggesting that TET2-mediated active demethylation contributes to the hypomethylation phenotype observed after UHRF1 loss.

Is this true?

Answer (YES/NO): YES